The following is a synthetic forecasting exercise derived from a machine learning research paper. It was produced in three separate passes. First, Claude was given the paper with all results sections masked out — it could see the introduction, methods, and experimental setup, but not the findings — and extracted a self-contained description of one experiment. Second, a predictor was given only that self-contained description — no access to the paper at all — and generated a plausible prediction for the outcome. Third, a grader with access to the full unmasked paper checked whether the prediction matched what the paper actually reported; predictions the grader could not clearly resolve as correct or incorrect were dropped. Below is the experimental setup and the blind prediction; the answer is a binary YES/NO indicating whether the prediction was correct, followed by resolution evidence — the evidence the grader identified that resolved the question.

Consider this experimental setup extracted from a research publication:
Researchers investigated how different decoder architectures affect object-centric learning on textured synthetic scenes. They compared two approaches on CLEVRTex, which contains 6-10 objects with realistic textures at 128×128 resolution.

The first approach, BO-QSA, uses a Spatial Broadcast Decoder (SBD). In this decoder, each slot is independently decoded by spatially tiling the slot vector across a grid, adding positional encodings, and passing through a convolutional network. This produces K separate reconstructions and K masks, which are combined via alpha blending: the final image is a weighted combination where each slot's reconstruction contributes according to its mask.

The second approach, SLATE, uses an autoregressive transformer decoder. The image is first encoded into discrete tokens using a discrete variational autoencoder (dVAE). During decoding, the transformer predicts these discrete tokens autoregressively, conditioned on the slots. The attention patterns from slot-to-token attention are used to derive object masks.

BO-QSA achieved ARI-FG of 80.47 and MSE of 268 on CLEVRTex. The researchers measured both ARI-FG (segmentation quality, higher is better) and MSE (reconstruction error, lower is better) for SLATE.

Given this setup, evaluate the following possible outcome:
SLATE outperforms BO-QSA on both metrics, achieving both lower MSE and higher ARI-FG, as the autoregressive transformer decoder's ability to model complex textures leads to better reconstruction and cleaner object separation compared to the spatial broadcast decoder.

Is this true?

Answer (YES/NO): NO